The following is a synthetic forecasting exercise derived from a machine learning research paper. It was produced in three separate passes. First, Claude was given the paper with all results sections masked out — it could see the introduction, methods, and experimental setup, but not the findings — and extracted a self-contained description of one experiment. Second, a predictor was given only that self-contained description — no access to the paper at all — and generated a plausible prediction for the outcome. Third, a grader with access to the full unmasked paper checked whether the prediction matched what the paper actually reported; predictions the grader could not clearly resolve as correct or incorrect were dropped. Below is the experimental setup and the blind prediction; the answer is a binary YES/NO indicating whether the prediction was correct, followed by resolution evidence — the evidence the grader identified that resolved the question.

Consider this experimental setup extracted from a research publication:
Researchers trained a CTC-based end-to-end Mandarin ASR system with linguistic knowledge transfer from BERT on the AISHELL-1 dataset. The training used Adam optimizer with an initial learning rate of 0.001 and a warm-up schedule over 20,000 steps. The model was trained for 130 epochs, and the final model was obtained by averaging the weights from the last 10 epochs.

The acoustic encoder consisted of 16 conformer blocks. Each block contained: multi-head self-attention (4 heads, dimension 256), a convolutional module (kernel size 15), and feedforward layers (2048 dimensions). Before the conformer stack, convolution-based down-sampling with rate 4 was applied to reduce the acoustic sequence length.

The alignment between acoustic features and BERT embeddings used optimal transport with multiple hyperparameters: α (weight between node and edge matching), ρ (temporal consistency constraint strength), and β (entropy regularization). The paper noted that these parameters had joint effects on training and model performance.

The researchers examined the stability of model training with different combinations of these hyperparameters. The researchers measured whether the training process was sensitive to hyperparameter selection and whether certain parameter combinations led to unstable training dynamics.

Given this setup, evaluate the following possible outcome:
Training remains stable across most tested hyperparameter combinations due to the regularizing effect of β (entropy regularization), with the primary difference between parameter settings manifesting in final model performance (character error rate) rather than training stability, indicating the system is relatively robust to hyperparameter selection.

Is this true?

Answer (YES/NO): NO